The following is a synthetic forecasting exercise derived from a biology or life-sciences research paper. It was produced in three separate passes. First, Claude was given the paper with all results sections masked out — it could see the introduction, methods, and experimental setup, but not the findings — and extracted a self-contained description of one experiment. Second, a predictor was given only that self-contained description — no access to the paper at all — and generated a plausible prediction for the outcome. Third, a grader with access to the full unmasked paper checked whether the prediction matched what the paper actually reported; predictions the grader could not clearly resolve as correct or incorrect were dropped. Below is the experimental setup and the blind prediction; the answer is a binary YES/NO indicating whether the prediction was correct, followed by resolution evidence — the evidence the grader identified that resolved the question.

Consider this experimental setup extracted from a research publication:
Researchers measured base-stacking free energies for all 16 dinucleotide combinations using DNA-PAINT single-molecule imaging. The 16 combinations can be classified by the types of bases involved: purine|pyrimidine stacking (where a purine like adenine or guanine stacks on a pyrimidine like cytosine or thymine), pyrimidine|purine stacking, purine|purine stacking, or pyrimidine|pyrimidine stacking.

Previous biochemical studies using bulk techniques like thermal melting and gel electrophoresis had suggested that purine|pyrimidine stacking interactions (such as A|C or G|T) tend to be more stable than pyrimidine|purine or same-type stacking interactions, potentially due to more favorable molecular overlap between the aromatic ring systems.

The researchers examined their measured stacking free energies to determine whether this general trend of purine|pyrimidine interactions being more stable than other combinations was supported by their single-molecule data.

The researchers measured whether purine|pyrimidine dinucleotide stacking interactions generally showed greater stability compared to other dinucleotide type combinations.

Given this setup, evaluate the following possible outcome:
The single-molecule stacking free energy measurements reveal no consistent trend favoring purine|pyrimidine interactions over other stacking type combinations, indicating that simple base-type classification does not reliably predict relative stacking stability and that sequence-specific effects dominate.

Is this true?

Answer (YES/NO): NO